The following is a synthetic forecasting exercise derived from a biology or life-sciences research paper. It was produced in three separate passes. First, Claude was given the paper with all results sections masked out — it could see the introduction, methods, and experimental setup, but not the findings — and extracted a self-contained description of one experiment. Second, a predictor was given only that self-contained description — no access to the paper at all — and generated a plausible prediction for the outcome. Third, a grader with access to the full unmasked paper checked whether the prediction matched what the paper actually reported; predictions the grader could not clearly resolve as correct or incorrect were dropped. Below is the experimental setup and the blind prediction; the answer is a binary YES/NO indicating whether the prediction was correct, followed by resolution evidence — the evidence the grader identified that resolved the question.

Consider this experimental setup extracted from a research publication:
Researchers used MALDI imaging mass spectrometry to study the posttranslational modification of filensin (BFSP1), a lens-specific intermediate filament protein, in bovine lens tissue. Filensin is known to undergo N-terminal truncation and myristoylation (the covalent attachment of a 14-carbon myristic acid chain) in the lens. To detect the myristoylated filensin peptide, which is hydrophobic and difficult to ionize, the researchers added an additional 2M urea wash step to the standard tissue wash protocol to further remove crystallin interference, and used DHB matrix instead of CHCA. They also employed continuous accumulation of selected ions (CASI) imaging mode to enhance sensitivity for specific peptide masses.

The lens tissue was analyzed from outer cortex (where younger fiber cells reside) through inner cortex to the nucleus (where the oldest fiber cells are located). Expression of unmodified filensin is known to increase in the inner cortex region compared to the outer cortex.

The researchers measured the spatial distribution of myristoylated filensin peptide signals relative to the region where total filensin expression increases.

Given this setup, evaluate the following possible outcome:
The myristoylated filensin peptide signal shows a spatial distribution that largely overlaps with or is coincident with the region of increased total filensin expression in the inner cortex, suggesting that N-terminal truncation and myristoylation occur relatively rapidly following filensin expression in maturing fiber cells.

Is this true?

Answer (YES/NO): NO